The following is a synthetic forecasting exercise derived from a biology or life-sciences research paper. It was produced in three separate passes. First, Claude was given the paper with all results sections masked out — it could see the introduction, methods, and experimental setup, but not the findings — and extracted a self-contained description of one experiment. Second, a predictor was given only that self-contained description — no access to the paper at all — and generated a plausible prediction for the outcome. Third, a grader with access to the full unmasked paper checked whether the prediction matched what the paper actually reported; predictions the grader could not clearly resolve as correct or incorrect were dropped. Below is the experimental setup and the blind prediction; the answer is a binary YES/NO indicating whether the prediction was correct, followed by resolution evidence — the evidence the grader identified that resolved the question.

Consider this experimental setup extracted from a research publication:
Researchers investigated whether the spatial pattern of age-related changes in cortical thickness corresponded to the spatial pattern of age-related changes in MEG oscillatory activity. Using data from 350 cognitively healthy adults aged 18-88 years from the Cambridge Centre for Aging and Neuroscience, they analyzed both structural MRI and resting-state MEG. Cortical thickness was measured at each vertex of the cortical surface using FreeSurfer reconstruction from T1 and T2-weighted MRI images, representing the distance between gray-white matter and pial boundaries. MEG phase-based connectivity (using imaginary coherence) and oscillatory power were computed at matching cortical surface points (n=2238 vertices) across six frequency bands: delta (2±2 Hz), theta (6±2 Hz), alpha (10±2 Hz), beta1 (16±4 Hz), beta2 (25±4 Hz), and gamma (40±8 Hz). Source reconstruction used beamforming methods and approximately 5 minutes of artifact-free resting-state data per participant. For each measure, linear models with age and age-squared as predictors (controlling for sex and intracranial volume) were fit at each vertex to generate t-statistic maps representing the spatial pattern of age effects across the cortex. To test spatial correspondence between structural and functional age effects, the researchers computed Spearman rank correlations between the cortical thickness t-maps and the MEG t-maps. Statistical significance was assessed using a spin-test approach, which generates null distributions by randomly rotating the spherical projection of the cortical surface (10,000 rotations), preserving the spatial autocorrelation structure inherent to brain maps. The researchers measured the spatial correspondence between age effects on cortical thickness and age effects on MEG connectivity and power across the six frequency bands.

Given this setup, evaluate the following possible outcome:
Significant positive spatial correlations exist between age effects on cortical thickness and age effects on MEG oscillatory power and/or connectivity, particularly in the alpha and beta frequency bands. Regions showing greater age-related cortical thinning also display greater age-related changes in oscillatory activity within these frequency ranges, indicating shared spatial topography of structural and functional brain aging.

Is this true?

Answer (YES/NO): NO